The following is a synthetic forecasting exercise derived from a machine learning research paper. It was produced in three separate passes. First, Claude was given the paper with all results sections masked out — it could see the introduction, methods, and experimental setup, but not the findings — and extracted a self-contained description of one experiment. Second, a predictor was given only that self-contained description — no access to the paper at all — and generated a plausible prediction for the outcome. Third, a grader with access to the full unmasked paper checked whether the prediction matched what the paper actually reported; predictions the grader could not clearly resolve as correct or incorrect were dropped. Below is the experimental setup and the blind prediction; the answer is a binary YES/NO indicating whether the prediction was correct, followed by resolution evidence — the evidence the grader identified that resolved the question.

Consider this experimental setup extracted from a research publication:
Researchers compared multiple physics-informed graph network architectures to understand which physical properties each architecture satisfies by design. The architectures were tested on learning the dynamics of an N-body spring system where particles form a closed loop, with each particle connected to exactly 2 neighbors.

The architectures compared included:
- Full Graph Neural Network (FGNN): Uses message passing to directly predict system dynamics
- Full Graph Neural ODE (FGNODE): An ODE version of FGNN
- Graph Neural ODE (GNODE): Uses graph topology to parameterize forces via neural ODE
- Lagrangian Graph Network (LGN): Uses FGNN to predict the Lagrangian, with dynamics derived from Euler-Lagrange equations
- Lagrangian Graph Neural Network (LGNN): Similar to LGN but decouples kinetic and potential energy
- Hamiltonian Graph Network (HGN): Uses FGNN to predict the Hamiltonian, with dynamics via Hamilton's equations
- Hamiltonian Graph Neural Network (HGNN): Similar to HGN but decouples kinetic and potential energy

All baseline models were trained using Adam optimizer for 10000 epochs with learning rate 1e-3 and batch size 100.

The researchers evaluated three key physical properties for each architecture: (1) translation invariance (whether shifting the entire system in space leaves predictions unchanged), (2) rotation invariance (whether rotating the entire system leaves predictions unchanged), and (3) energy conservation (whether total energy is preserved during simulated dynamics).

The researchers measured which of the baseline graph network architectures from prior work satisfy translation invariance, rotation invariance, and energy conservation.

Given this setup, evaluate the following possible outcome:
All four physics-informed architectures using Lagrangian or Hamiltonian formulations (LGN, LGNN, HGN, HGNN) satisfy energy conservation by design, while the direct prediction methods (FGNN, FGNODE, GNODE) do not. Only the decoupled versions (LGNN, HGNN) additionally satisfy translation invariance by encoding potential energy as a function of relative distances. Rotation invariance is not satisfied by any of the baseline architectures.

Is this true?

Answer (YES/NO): NO